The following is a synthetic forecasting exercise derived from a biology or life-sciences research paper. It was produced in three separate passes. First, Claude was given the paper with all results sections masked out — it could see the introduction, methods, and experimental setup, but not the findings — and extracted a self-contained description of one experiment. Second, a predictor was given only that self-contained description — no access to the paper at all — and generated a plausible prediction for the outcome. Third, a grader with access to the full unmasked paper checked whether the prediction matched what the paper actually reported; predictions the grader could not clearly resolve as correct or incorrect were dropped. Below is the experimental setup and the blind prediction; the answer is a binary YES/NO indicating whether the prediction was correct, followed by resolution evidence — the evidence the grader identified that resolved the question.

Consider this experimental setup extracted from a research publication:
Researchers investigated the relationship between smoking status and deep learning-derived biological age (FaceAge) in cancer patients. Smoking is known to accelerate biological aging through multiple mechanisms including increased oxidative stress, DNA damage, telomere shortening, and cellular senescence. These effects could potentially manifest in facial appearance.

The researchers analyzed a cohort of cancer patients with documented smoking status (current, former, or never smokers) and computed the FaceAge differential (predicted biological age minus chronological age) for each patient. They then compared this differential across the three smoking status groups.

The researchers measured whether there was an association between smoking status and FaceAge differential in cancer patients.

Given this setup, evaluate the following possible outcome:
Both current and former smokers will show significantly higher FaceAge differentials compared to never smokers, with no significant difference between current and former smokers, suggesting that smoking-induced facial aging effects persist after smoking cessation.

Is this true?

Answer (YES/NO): NO